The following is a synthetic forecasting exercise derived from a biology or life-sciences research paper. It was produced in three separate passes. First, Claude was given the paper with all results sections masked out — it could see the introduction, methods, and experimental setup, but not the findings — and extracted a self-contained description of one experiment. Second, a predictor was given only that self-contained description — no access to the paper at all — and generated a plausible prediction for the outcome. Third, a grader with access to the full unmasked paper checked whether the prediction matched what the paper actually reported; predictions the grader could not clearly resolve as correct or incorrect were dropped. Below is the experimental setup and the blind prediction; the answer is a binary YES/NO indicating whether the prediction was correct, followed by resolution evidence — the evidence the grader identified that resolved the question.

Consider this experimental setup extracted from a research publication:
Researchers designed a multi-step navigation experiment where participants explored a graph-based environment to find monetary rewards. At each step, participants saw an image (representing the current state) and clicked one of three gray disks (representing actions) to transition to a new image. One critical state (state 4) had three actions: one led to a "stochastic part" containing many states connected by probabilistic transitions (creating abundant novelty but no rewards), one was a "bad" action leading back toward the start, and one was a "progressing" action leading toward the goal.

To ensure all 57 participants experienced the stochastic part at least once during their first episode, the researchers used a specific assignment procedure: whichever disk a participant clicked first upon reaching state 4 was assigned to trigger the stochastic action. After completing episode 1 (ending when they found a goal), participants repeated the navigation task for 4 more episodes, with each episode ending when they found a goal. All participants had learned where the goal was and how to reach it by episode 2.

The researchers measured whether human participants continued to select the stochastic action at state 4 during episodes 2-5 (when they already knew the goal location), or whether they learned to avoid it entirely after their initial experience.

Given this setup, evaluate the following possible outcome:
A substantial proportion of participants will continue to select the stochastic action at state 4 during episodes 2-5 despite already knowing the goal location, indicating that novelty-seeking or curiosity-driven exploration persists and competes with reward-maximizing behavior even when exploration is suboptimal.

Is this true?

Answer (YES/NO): YES